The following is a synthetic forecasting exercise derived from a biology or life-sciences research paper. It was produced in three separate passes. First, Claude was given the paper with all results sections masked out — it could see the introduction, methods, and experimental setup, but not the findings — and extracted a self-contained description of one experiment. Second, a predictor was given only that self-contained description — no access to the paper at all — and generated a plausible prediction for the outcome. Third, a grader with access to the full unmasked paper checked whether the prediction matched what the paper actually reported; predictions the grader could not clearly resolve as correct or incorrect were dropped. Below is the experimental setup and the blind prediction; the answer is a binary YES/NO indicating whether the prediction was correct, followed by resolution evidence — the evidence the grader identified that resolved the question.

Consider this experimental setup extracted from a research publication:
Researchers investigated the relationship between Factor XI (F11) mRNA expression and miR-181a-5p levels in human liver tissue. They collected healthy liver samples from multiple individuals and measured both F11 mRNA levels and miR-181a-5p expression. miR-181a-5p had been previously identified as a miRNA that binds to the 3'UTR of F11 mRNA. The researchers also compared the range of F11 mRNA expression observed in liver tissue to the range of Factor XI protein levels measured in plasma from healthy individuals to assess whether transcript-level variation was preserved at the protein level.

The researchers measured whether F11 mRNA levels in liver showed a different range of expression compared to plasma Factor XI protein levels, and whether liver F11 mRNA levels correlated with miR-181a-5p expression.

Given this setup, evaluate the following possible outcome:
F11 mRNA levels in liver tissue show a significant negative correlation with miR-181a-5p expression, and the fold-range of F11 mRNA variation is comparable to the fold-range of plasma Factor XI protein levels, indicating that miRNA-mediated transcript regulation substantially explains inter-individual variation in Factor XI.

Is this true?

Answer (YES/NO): NO